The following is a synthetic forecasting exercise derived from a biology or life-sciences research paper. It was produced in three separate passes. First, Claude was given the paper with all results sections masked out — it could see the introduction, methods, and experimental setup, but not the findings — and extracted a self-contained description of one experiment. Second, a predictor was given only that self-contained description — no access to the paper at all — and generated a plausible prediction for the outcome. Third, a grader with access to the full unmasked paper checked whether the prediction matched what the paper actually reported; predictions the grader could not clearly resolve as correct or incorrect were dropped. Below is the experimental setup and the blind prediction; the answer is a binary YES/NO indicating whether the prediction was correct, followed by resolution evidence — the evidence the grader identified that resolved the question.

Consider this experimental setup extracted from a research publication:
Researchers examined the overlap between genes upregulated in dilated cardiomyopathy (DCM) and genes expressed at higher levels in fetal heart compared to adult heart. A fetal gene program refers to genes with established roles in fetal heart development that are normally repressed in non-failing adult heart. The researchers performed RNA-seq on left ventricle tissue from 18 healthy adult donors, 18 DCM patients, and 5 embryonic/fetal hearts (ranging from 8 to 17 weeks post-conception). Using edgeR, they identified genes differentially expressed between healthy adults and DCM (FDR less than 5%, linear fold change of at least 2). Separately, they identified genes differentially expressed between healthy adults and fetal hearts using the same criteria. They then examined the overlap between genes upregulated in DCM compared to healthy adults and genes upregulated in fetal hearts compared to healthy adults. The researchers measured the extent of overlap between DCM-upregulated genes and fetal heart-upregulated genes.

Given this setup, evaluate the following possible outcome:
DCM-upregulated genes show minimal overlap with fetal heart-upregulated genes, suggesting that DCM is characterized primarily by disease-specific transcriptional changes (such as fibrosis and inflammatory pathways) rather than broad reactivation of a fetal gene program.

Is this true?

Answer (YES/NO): NO